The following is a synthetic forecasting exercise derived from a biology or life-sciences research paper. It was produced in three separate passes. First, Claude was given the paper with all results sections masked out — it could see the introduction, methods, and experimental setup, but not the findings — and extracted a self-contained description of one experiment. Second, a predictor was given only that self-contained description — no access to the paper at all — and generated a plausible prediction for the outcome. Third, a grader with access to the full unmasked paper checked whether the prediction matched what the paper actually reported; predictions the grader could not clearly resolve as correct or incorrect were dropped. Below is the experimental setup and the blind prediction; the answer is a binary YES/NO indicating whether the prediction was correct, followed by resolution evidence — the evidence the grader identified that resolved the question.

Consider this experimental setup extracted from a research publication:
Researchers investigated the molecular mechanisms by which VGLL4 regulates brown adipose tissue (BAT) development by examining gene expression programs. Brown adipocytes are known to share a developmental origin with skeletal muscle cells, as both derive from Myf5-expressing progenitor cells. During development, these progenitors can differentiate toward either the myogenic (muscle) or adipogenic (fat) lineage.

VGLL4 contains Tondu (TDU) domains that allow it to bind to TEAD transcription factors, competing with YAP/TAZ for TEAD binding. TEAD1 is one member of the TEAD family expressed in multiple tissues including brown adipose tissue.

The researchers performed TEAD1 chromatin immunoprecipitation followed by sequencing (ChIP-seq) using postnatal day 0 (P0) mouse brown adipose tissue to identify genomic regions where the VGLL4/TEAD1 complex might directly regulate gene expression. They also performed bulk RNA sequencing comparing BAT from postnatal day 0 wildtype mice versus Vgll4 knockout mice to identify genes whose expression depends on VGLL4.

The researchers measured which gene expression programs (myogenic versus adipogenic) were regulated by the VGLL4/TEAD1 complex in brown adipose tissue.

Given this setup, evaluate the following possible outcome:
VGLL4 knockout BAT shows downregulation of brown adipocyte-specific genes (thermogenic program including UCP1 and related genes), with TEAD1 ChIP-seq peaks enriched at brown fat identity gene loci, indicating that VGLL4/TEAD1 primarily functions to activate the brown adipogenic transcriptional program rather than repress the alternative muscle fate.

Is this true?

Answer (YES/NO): NO